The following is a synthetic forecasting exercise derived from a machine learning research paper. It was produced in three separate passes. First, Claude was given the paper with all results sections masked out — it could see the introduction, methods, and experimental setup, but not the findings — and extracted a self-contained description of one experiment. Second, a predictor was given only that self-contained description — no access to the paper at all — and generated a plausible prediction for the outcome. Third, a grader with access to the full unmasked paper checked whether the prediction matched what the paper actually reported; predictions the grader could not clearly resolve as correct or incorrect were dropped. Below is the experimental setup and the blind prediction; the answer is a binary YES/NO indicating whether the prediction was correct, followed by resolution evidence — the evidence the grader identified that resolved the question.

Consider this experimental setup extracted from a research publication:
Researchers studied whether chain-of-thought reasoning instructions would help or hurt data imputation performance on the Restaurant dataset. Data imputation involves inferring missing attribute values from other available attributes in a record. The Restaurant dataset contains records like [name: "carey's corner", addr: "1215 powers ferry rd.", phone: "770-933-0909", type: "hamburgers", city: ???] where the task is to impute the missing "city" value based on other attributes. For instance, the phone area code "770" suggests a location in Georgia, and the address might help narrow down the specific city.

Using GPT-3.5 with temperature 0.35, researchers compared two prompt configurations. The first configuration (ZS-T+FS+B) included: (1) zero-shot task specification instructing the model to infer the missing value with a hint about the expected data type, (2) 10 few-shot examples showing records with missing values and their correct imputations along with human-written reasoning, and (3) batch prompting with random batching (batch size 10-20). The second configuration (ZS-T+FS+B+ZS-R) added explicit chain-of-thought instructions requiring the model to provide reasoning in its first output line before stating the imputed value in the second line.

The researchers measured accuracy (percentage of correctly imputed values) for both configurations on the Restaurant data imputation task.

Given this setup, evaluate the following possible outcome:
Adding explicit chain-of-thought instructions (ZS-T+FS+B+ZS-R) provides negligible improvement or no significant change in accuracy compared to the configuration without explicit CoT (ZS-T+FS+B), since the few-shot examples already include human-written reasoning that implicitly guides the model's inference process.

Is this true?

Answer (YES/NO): NO